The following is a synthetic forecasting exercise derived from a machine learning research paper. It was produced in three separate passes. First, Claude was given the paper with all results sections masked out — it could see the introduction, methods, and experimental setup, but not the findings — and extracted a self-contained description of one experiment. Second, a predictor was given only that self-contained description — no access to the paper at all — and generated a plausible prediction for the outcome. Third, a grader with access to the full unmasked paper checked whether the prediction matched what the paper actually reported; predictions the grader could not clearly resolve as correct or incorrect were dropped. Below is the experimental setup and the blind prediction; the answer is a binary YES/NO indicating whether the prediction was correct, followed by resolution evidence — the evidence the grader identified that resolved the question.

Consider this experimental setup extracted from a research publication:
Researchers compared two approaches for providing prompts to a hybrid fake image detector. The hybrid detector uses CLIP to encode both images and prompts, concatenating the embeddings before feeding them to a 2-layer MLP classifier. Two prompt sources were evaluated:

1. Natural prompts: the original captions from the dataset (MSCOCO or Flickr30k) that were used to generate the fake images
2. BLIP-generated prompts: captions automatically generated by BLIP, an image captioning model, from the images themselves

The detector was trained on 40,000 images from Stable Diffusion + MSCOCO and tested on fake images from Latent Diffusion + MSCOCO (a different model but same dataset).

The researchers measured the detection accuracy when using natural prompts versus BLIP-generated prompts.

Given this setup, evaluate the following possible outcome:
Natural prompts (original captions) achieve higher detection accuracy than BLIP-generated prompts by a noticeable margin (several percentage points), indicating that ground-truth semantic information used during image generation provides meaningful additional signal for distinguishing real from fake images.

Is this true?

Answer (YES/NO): NO